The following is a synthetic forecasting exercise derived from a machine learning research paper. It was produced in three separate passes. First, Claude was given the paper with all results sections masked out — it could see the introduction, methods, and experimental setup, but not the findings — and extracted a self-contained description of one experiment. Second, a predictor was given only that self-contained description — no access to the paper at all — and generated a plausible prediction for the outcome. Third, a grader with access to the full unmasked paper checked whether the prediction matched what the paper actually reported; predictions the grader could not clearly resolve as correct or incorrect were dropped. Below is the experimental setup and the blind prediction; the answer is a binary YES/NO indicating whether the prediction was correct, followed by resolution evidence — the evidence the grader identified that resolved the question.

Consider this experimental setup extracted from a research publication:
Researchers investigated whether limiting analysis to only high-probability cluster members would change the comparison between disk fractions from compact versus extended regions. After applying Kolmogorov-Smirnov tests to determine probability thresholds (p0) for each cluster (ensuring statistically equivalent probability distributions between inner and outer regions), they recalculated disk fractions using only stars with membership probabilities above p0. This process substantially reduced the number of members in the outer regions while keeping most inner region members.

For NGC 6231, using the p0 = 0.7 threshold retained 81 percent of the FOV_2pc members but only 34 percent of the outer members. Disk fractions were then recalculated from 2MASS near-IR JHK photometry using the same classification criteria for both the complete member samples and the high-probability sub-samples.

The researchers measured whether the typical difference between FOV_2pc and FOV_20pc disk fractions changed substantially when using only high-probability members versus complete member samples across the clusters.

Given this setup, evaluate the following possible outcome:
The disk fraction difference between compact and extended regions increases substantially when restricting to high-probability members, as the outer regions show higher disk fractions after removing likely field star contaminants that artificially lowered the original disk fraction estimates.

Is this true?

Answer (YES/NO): NO